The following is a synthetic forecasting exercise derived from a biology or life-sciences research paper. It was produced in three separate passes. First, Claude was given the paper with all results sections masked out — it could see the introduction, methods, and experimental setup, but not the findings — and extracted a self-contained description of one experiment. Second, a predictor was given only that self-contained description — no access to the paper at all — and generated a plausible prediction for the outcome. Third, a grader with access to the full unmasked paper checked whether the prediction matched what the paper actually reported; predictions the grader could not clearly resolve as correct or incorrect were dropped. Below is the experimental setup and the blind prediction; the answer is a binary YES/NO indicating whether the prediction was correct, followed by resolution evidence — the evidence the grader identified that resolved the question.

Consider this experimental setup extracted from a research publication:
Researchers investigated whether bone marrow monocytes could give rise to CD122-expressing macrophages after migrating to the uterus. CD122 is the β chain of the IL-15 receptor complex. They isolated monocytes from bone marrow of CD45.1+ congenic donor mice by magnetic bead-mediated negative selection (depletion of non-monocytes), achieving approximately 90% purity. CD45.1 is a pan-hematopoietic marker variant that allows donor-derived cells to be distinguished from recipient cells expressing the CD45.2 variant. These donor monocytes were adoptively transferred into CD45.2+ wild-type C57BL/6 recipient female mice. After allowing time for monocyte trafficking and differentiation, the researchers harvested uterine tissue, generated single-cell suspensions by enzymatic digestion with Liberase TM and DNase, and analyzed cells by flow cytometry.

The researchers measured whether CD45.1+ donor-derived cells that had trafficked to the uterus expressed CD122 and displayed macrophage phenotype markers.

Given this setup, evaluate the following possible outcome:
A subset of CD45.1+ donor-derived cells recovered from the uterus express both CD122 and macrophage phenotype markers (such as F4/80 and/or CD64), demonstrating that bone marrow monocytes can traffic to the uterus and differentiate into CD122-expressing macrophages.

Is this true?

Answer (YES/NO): YES